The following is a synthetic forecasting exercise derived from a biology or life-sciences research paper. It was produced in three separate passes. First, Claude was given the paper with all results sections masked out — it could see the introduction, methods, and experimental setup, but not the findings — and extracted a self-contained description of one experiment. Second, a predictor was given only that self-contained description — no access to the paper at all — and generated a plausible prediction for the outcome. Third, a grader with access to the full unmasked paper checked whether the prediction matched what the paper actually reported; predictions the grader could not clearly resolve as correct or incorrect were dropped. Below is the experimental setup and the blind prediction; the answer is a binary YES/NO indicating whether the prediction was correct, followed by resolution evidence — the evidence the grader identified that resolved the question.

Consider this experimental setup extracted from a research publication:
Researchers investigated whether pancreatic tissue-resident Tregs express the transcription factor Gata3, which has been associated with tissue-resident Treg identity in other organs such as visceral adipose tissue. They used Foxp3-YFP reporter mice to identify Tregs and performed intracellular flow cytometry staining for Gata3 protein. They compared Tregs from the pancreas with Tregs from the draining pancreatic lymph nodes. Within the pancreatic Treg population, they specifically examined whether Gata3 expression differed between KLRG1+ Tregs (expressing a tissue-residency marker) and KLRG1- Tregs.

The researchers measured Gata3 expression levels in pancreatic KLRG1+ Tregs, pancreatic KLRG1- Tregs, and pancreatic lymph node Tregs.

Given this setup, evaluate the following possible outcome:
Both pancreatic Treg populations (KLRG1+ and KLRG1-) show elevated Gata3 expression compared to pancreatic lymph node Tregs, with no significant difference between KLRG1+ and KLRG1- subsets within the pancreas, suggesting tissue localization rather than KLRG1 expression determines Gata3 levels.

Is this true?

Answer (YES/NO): NO